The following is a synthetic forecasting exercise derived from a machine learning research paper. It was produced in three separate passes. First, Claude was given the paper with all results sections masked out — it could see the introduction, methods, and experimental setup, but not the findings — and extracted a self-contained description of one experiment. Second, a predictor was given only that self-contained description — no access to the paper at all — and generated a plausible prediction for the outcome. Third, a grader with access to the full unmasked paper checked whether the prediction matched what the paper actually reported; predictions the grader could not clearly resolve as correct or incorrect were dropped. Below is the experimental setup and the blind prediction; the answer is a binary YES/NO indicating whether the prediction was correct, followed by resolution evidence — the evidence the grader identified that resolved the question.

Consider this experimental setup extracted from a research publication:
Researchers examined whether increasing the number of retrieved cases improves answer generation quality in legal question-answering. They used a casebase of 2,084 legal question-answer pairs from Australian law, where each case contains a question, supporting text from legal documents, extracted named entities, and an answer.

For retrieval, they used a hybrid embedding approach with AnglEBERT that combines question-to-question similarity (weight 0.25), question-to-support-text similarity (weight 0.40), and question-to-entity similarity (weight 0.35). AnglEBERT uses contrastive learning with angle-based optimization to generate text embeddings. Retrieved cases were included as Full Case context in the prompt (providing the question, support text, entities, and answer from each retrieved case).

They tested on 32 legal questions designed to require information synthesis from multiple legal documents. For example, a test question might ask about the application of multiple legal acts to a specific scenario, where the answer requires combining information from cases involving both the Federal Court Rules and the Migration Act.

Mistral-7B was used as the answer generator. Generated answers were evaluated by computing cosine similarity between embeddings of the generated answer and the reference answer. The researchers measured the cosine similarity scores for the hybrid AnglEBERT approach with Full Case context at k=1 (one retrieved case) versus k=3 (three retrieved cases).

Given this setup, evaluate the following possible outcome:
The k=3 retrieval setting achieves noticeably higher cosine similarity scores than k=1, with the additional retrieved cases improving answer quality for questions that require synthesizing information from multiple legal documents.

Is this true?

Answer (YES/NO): NO